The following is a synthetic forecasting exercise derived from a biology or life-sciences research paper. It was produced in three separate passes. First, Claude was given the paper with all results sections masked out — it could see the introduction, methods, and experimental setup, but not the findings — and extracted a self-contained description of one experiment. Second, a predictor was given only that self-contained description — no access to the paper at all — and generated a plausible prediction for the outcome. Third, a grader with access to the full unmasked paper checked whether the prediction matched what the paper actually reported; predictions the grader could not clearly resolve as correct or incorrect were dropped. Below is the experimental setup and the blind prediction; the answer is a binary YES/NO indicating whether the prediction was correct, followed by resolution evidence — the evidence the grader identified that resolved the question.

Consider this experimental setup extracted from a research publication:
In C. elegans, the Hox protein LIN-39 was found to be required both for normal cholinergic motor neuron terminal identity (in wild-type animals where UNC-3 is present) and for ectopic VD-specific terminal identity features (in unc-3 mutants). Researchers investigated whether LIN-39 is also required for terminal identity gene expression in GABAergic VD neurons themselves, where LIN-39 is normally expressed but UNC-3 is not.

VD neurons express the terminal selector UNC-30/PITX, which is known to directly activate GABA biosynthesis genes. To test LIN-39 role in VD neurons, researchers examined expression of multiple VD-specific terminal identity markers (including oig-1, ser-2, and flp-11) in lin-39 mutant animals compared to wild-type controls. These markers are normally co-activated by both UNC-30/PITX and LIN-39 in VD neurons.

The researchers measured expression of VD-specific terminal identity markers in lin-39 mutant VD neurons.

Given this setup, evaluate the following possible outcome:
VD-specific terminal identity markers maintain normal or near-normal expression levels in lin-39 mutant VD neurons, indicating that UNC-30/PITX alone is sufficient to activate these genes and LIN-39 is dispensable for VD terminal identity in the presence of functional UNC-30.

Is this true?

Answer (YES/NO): NO